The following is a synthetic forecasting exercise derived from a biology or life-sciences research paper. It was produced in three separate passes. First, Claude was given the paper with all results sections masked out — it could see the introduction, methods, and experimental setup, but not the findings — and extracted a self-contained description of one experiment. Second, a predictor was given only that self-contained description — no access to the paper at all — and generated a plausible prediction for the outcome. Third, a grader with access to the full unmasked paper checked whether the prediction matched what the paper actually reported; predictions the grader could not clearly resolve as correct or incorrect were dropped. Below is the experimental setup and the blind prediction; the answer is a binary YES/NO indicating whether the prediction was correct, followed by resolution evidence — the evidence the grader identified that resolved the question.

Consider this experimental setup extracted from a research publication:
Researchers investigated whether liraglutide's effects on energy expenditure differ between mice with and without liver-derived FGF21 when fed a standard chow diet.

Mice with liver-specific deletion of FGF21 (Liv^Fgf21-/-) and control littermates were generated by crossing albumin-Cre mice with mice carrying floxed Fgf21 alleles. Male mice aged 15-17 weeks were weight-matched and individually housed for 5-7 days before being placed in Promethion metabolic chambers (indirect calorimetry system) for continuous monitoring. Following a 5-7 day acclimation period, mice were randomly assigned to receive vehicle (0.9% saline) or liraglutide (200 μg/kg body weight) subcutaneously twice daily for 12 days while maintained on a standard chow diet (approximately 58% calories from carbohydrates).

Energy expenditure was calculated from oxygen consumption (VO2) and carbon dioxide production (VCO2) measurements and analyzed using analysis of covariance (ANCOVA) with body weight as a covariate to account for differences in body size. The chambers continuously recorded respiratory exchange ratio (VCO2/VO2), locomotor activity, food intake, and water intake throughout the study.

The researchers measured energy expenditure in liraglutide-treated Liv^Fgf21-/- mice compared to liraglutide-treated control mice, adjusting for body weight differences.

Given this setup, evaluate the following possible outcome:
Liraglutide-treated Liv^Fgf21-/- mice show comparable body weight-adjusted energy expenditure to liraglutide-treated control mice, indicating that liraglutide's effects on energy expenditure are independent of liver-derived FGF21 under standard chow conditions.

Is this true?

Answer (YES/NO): NO